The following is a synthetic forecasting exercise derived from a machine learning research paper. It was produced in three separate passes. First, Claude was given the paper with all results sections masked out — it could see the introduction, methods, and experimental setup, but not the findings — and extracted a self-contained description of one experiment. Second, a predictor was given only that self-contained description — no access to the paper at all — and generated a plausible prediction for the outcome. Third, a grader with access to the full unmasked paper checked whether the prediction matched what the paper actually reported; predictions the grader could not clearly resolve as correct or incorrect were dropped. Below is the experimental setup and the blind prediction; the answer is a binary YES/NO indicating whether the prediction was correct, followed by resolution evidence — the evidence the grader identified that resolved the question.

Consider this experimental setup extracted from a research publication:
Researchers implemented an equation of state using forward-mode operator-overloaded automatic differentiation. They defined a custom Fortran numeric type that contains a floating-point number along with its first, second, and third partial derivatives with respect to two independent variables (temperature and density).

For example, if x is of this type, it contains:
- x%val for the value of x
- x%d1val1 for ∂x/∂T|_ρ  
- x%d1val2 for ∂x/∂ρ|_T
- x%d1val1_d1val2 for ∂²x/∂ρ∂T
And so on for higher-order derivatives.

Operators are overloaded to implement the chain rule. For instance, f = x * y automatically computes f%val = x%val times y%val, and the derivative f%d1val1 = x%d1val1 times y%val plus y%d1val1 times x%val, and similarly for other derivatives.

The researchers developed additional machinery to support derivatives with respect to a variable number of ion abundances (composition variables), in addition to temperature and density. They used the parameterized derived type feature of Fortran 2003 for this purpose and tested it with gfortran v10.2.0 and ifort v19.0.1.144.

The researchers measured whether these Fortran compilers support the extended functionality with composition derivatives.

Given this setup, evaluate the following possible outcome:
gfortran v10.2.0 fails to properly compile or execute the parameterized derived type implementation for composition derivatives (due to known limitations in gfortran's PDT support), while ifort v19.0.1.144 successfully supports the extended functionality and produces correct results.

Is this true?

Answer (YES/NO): NO